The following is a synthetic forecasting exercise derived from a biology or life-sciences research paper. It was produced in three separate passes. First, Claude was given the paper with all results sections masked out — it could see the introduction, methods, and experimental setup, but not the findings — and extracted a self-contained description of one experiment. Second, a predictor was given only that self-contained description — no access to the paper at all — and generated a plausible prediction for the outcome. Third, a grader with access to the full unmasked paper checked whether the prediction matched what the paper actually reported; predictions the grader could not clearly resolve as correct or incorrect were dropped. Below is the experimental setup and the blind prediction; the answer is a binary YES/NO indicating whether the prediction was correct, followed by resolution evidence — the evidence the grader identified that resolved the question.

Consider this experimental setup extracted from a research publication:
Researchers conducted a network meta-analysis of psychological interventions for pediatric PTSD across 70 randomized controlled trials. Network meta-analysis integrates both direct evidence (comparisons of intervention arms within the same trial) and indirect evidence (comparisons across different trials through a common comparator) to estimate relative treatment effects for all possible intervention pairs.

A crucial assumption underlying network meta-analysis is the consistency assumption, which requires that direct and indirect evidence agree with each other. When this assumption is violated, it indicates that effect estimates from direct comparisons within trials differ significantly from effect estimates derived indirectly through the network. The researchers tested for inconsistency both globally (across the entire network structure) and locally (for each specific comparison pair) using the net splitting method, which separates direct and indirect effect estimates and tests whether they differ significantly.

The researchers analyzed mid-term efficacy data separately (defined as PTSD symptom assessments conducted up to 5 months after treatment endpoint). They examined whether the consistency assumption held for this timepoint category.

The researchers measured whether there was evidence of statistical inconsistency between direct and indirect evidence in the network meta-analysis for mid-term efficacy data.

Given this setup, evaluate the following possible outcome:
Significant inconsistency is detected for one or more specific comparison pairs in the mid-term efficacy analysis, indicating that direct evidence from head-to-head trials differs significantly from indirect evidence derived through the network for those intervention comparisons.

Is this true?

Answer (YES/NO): YES